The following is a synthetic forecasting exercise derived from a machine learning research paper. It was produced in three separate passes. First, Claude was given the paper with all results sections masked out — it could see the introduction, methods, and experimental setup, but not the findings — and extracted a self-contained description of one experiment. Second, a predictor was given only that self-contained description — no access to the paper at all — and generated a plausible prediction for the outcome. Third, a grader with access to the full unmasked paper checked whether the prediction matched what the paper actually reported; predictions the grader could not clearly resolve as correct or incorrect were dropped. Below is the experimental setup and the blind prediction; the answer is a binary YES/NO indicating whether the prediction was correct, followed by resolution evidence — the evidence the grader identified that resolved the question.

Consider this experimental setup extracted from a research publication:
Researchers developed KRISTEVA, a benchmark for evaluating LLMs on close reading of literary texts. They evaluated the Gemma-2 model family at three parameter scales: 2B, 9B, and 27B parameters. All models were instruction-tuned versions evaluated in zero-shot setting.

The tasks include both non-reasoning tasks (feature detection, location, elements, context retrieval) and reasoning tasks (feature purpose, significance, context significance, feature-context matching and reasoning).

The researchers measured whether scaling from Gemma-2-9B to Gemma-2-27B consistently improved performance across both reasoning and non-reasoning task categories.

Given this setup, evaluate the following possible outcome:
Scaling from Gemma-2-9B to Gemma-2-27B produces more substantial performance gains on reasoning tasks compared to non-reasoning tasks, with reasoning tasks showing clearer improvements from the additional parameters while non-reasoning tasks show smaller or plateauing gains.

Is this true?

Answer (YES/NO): NO